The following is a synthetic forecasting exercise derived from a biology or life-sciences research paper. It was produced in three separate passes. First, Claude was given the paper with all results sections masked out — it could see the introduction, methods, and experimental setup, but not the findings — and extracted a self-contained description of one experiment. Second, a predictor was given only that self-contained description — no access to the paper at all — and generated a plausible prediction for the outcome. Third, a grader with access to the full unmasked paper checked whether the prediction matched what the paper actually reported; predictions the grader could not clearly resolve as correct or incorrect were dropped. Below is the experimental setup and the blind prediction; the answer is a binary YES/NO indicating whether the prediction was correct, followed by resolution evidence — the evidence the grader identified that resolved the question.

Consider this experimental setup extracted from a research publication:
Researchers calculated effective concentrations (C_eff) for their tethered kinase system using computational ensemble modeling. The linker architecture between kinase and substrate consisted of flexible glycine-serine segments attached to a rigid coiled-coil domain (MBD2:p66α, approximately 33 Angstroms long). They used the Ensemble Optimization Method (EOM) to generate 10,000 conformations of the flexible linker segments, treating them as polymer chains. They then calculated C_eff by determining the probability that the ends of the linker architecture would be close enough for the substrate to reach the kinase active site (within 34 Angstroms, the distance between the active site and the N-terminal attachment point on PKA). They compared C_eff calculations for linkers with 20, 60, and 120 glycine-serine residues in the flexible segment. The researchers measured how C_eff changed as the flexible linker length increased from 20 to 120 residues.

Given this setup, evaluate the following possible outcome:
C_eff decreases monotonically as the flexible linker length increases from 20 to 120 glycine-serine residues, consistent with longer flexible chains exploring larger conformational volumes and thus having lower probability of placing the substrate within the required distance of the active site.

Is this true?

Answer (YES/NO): YES